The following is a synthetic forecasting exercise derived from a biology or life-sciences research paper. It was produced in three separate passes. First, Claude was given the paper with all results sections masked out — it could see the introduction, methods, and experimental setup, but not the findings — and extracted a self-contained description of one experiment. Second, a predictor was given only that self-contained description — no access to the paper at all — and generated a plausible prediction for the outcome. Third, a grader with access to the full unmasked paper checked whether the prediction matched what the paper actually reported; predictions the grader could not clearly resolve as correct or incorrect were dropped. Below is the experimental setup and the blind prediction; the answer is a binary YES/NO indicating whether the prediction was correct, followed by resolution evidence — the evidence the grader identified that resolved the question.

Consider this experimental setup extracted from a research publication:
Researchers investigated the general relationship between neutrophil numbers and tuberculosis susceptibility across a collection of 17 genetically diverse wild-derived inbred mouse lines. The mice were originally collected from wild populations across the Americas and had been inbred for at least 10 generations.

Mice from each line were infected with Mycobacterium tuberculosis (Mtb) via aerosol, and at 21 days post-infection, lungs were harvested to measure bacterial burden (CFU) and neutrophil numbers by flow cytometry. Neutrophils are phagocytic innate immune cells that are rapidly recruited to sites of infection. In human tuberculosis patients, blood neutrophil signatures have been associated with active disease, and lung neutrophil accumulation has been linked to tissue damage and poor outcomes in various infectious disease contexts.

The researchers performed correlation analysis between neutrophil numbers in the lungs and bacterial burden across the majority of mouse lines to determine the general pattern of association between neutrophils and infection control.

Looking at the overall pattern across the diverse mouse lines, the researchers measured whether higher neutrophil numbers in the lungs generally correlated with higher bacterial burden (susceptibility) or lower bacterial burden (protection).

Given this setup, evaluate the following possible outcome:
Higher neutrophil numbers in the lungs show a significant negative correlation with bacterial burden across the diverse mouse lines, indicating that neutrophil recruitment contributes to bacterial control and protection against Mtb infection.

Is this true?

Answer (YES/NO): NO